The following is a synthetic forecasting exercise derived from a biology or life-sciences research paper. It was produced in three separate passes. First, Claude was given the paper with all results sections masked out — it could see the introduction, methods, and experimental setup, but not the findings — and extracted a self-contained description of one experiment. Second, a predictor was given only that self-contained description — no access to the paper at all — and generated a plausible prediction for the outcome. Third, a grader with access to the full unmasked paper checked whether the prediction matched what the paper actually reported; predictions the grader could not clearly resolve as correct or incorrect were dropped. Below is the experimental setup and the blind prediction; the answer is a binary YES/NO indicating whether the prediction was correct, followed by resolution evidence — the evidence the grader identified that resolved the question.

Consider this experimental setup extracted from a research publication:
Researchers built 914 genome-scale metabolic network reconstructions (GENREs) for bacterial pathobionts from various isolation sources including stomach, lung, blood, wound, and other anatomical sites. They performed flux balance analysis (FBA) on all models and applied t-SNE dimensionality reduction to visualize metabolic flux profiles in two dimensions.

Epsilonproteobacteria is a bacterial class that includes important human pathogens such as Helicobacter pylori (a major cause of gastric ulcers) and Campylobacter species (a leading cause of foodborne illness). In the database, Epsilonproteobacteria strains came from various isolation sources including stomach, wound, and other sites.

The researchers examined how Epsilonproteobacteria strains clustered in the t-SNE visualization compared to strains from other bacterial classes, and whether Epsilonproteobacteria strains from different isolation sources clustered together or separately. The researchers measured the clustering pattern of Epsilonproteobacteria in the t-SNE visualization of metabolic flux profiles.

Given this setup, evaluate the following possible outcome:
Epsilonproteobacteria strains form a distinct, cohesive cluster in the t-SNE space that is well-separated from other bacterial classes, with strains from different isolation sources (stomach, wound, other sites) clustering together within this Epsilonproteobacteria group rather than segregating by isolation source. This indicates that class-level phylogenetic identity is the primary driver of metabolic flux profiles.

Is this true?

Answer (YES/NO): NO